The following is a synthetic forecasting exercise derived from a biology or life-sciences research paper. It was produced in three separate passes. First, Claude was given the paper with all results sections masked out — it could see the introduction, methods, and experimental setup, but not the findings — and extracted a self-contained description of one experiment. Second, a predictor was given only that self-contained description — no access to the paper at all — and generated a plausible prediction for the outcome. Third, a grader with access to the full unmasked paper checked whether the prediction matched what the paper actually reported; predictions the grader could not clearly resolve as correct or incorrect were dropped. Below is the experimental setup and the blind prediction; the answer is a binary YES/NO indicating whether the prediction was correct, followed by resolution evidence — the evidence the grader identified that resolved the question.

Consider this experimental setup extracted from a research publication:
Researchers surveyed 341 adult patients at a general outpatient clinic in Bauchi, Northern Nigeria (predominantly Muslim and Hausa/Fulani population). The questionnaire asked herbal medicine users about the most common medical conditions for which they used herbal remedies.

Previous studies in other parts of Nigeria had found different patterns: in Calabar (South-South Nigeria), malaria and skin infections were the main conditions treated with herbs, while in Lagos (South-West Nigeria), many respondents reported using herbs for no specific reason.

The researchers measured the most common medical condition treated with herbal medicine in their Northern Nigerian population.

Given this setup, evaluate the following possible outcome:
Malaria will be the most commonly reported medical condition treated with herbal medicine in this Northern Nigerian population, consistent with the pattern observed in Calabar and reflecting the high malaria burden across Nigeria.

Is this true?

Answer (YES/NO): NO